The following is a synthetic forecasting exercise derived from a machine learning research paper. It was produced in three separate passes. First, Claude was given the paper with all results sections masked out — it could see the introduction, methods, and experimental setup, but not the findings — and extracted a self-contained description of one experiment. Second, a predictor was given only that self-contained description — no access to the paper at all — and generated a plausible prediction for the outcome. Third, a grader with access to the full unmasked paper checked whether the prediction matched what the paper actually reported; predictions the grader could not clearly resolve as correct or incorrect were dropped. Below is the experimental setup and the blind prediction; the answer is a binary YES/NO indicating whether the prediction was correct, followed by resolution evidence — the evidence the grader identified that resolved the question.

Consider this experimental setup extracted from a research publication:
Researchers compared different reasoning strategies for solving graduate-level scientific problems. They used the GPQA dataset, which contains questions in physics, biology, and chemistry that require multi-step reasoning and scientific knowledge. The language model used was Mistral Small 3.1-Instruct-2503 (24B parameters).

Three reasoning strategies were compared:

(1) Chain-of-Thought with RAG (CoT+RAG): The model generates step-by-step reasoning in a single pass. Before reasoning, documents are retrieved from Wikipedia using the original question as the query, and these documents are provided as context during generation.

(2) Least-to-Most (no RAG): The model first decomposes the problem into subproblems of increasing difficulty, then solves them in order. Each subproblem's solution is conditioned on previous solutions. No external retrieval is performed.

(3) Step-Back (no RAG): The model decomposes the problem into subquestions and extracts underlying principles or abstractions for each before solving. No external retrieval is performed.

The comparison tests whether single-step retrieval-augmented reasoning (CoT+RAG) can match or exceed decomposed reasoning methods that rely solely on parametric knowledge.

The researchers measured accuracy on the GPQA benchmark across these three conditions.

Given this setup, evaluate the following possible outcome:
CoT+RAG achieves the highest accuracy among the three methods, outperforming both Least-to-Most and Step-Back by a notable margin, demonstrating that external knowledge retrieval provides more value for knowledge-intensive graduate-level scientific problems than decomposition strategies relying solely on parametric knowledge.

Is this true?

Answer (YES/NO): NO